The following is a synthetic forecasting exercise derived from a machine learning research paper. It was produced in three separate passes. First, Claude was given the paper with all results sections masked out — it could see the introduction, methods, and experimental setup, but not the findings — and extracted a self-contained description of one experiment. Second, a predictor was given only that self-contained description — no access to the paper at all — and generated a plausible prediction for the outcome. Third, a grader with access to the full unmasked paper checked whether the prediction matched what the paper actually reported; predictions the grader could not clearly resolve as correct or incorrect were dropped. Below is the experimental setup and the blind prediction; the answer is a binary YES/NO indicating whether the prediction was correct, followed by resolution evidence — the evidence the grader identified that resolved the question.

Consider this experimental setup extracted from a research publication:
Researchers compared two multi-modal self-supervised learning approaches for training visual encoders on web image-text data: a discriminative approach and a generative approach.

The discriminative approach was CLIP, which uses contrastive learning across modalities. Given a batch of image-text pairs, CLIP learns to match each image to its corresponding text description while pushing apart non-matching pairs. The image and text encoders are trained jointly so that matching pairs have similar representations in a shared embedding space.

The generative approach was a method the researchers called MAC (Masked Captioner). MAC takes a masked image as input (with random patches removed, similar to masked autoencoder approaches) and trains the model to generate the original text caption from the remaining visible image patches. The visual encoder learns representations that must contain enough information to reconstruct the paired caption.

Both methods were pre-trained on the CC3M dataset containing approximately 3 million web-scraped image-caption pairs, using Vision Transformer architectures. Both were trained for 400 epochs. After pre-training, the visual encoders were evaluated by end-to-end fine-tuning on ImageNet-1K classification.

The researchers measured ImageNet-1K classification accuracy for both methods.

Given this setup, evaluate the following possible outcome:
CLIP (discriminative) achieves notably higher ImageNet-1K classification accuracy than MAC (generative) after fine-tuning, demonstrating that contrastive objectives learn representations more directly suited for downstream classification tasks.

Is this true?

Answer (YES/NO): NO